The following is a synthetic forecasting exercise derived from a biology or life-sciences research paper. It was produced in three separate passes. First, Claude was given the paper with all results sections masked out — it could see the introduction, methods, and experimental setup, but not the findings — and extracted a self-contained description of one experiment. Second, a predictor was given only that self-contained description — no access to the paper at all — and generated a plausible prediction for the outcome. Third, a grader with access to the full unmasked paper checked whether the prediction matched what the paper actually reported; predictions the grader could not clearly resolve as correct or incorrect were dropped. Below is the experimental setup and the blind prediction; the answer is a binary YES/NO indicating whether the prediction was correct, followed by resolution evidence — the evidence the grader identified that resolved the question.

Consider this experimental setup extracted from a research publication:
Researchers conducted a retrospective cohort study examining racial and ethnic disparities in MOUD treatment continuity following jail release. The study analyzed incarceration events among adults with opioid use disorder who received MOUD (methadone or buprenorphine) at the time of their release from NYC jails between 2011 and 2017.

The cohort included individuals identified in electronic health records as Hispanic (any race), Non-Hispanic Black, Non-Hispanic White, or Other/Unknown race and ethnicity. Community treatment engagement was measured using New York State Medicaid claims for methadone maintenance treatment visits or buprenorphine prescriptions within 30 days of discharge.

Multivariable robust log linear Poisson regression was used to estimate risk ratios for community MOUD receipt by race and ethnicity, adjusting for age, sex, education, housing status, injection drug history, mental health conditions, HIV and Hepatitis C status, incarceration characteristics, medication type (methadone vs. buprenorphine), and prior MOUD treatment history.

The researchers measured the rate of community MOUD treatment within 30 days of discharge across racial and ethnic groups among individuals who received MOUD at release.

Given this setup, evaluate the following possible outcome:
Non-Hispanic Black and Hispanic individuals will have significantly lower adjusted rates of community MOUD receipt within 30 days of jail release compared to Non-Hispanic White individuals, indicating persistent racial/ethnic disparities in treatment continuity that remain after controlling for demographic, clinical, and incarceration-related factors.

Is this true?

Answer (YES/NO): NO